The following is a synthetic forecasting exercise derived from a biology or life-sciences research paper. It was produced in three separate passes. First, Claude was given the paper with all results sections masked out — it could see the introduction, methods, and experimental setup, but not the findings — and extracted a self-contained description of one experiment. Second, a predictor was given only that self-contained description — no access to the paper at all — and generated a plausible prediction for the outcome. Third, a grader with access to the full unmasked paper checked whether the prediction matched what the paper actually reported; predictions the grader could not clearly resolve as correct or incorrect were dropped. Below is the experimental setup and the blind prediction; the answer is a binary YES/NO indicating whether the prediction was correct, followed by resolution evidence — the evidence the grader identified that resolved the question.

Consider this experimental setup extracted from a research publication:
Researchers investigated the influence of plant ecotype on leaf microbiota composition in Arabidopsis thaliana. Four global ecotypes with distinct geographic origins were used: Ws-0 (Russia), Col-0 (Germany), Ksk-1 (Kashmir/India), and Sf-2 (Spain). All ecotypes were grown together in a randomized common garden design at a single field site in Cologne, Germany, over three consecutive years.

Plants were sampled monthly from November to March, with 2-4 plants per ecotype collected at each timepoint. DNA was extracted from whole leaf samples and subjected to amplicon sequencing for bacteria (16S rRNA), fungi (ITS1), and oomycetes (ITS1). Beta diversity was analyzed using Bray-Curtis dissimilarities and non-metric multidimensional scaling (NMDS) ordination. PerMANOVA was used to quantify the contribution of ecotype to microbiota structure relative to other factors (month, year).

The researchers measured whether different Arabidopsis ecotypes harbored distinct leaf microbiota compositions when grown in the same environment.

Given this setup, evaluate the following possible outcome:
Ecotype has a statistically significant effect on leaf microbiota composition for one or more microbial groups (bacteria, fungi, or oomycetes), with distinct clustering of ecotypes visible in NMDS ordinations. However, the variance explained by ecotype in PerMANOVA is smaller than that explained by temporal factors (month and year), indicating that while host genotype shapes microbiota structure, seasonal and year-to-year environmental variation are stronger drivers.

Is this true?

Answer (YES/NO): NO